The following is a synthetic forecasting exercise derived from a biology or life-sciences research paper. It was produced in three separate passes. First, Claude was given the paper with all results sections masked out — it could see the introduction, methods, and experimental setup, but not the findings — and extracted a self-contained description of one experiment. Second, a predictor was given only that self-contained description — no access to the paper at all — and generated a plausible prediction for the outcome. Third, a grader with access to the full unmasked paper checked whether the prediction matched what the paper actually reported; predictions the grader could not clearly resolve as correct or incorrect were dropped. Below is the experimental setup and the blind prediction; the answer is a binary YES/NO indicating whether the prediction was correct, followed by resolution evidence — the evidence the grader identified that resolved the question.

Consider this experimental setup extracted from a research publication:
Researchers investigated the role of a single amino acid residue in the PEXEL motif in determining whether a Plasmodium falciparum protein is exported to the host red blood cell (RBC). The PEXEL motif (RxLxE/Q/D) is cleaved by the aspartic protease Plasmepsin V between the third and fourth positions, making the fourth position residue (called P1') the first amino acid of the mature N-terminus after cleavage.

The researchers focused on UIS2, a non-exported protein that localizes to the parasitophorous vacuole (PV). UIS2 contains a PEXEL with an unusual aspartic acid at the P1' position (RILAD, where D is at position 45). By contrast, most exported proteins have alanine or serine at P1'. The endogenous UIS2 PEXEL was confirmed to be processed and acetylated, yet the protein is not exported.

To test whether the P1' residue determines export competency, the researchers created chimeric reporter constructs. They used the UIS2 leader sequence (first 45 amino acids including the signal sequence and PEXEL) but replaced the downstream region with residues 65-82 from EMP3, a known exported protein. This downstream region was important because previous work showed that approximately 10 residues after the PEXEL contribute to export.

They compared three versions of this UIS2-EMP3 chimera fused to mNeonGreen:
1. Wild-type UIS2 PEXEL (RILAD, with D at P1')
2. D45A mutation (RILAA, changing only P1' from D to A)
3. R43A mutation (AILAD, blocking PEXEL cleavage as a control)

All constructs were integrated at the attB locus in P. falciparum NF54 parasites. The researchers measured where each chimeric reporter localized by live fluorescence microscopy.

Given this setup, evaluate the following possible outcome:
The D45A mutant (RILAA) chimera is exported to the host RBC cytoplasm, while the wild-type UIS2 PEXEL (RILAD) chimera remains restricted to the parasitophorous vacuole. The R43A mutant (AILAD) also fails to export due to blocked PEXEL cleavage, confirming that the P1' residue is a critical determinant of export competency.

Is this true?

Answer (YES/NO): YES